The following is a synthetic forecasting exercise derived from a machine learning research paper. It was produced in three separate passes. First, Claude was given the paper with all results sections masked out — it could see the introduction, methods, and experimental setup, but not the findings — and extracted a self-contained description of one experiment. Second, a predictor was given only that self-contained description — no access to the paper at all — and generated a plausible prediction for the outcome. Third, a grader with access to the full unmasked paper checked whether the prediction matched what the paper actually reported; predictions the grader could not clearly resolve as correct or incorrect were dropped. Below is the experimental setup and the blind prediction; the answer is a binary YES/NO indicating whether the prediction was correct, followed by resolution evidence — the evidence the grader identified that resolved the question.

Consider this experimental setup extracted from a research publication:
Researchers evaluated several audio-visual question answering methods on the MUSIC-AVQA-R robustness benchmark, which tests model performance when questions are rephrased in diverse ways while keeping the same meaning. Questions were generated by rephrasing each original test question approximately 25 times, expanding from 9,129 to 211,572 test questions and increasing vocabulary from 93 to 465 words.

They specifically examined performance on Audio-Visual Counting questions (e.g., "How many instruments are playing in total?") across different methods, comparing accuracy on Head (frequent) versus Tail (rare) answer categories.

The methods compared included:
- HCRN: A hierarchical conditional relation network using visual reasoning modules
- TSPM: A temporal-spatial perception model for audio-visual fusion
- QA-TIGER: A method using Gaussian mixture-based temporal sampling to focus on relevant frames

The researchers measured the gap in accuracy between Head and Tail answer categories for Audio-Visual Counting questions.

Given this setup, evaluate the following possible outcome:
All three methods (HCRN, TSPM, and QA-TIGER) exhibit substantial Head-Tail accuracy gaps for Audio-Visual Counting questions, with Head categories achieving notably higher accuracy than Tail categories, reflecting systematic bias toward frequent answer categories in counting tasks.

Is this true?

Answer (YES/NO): YES